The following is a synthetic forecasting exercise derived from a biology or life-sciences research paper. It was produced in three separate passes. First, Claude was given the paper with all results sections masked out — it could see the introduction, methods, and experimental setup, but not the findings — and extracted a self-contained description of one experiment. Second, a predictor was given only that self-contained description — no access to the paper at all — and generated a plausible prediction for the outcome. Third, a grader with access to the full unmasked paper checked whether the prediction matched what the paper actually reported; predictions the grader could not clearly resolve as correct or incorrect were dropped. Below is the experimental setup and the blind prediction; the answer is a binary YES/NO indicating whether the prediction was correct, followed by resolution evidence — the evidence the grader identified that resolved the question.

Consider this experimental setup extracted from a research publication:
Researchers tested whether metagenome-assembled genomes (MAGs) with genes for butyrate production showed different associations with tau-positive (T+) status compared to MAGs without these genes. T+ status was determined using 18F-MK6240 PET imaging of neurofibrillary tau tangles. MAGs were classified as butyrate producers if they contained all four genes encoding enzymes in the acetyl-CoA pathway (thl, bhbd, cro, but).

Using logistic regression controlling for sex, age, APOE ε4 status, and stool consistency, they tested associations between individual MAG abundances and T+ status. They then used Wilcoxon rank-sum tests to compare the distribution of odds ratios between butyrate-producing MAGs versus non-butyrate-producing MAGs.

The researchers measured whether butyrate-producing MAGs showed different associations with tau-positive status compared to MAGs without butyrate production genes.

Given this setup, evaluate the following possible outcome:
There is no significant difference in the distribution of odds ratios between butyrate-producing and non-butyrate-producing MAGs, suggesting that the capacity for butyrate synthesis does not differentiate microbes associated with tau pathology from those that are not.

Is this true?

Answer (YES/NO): NO